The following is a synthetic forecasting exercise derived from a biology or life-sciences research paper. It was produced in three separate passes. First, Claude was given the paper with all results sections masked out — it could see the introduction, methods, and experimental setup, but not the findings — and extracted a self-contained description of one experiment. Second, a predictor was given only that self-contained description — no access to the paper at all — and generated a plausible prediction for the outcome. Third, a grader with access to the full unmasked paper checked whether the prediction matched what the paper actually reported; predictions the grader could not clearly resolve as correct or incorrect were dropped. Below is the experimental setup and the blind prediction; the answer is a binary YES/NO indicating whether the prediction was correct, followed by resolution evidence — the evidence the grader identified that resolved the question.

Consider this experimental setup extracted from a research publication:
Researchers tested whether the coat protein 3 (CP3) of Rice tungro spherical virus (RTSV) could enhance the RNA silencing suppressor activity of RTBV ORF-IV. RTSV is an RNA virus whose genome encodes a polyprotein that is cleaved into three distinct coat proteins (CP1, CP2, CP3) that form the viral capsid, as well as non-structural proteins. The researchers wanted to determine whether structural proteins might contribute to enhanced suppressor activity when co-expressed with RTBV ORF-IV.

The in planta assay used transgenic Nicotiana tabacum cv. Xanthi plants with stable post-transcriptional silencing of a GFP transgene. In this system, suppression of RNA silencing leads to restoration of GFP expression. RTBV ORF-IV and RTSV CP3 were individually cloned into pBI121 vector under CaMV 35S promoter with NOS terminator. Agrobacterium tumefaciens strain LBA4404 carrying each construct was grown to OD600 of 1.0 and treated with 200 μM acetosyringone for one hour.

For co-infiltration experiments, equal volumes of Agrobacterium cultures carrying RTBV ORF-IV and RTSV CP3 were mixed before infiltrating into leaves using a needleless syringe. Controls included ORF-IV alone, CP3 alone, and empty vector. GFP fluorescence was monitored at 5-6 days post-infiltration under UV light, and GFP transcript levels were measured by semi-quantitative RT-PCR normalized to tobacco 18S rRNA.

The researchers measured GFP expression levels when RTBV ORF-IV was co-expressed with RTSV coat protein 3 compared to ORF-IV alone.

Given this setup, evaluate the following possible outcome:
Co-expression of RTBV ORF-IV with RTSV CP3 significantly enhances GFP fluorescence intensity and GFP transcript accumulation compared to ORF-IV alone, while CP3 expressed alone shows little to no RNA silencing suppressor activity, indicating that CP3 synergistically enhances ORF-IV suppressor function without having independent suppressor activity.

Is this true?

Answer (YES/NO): YES